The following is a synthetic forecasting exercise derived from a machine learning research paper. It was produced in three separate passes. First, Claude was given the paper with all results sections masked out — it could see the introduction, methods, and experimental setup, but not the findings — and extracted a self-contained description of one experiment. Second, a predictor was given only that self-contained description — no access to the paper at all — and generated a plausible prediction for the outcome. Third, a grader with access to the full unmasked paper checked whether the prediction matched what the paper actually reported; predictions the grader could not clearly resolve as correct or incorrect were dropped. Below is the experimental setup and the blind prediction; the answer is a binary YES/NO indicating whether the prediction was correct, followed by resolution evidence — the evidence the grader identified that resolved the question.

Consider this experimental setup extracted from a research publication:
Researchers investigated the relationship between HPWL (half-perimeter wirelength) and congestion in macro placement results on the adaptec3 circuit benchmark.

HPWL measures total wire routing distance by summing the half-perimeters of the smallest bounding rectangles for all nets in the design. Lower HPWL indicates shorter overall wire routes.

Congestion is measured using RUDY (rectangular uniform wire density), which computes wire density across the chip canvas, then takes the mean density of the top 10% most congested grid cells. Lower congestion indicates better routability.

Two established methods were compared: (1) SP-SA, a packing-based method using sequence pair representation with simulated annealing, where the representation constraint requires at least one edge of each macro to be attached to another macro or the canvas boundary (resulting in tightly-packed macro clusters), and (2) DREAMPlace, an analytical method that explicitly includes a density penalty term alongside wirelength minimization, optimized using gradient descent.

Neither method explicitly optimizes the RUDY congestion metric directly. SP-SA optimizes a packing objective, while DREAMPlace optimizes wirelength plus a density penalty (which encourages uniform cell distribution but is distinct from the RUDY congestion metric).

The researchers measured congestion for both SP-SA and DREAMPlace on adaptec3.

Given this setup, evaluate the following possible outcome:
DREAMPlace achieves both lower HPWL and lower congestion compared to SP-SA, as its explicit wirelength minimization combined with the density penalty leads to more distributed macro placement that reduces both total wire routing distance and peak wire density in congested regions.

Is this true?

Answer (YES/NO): YES